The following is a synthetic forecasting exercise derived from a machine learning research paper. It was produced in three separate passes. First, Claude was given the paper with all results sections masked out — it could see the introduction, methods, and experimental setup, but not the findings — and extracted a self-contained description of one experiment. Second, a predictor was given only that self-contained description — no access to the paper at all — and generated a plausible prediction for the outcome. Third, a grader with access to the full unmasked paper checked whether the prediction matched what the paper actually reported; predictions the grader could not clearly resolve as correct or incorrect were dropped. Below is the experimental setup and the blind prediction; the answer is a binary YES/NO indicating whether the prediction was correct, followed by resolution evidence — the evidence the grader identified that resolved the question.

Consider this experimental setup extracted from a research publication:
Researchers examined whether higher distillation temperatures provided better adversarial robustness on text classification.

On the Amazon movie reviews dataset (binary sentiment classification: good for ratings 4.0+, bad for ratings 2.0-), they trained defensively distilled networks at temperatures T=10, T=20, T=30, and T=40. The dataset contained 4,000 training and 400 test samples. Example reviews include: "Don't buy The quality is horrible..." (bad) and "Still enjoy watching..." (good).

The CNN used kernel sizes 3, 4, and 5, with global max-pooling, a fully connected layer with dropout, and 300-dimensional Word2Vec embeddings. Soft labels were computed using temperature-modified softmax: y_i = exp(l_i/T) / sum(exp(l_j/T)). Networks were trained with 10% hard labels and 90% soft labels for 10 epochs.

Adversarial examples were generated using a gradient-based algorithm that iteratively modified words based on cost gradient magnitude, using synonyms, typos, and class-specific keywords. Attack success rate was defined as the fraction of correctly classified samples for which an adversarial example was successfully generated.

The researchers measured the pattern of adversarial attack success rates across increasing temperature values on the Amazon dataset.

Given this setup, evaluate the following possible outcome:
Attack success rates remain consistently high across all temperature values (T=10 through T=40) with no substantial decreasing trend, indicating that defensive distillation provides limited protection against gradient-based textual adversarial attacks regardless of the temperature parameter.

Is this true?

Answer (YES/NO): YES